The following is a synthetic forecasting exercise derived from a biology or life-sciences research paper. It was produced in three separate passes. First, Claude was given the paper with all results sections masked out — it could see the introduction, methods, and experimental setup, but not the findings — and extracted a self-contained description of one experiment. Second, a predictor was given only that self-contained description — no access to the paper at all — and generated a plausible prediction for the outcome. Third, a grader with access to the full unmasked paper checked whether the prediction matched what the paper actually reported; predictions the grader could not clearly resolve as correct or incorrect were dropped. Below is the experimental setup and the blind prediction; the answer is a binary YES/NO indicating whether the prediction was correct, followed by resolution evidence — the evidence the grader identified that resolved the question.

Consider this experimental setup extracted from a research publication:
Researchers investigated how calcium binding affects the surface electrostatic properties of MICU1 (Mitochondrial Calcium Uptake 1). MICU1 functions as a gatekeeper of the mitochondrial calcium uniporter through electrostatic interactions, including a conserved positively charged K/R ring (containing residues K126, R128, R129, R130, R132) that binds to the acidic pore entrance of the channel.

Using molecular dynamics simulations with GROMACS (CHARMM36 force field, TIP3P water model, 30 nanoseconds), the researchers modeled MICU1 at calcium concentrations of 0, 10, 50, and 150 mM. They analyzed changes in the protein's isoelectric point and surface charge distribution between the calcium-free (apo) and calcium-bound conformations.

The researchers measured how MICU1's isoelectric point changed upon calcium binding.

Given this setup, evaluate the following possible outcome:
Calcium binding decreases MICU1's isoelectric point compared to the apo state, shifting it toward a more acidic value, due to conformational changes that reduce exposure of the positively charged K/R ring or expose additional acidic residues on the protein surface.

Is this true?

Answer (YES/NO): YES